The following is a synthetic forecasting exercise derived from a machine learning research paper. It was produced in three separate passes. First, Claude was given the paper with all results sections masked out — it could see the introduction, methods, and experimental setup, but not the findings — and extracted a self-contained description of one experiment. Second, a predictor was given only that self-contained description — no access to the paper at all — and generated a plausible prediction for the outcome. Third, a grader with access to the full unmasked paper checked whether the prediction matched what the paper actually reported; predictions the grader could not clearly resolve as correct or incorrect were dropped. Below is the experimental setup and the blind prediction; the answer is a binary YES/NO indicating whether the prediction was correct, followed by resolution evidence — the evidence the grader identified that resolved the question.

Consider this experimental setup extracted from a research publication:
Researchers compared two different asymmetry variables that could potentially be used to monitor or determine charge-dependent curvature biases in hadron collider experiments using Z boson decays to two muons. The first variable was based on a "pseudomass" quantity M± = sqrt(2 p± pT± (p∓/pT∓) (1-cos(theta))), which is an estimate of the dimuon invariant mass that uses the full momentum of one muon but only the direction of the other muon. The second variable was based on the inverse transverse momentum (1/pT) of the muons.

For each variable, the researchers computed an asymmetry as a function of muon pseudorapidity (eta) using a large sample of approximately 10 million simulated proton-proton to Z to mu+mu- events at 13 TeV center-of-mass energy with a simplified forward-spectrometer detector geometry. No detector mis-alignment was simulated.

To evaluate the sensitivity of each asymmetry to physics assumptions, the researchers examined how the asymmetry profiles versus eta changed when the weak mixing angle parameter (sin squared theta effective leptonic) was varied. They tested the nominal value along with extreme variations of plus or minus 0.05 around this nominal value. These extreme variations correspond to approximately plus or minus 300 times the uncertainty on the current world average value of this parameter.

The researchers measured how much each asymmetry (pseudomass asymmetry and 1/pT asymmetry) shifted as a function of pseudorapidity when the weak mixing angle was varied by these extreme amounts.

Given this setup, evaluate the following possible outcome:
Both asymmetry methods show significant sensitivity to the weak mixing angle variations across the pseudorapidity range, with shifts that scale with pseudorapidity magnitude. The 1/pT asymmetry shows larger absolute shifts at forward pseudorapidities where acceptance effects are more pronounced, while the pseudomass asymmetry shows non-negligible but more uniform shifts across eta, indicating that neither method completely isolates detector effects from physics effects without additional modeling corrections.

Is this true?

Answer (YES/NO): NO